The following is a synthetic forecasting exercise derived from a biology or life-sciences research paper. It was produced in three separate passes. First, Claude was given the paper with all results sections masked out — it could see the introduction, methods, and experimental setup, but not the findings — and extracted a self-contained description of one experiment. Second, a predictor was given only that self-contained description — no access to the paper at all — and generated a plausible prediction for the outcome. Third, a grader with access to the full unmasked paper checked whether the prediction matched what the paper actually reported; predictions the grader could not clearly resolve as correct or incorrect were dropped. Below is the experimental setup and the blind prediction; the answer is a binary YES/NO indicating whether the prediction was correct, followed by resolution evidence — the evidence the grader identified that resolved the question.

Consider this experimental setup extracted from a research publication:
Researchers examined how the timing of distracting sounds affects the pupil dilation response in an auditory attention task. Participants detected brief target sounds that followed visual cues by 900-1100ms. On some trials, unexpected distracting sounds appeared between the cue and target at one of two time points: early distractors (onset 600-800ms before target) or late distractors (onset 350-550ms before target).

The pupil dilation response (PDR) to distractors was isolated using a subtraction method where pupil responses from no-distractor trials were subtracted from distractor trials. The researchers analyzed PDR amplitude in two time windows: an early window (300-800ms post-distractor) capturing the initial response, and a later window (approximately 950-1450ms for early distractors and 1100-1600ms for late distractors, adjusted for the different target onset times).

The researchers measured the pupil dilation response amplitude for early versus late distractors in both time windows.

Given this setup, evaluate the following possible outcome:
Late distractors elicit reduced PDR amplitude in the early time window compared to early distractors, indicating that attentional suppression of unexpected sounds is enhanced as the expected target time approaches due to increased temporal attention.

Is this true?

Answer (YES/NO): YES